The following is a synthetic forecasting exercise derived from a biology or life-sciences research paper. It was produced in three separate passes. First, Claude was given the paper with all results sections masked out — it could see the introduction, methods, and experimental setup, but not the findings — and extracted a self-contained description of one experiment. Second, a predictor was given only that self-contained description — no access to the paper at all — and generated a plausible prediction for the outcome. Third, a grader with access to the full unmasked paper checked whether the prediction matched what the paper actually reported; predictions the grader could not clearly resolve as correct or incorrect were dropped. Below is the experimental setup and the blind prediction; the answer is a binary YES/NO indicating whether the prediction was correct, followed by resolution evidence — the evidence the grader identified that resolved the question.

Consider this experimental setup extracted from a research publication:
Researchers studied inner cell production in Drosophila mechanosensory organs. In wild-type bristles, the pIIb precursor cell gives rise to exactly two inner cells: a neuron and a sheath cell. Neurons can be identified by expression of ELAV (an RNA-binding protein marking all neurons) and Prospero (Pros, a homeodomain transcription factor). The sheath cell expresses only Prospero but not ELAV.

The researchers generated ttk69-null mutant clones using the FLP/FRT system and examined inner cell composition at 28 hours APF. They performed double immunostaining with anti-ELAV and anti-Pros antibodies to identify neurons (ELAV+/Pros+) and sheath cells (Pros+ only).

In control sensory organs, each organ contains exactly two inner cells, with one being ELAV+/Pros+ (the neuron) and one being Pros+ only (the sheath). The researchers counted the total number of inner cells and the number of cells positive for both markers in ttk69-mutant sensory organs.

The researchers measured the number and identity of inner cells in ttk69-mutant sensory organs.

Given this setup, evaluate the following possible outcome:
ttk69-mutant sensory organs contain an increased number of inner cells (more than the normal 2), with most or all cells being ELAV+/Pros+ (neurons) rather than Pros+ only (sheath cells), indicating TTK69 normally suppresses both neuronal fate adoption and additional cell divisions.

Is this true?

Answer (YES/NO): YES